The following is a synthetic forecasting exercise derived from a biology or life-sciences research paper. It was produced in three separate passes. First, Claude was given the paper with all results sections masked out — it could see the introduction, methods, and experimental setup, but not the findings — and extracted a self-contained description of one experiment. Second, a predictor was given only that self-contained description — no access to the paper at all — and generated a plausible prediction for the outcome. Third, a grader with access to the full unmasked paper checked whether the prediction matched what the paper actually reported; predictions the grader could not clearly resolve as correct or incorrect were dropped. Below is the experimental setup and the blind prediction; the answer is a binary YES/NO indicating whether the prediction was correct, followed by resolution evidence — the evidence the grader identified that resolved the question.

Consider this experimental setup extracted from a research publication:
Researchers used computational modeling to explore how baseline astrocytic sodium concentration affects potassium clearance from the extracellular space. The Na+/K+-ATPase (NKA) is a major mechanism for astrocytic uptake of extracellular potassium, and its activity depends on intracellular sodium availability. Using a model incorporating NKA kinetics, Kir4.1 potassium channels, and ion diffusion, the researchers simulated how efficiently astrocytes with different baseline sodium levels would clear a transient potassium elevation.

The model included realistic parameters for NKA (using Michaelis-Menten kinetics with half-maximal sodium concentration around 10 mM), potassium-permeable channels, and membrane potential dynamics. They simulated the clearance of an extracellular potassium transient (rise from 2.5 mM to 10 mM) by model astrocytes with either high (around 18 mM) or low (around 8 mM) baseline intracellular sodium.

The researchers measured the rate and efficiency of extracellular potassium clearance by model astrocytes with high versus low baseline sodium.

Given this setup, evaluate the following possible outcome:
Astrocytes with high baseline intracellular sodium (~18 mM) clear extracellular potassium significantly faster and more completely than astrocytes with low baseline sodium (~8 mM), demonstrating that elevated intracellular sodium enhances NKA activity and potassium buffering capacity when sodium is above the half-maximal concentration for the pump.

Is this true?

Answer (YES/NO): YES